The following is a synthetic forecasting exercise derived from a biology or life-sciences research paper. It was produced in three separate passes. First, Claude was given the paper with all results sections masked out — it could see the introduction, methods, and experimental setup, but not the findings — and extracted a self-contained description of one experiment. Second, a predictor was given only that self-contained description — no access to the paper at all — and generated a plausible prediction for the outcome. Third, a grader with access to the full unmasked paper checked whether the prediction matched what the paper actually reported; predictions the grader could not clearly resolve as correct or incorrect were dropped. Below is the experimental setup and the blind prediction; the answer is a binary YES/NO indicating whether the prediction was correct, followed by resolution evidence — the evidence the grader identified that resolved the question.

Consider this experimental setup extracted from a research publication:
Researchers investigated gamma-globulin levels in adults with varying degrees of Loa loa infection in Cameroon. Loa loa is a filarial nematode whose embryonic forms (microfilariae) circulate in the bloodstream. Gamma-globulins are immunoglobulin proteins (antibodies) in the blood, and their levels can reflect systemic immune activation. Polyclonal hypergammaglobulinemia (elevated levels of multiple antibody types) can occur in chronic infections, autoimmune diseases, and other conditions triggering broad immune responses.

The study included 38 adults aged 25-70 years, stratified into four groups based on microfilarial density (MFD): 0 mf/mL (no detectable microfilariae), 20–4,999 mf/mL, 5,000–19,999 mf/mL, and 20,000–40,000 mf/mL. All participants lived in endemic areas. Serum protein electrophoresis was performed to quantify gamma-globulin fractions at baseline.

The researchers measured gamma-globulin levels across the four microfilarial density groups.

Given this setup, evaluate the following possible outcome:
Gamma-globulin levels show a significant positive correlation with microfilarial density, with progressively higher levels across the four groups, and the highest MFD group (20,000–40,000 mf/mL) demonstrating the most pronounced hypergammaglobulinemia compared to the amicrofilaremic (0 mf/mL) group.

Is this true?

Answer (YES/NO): NO